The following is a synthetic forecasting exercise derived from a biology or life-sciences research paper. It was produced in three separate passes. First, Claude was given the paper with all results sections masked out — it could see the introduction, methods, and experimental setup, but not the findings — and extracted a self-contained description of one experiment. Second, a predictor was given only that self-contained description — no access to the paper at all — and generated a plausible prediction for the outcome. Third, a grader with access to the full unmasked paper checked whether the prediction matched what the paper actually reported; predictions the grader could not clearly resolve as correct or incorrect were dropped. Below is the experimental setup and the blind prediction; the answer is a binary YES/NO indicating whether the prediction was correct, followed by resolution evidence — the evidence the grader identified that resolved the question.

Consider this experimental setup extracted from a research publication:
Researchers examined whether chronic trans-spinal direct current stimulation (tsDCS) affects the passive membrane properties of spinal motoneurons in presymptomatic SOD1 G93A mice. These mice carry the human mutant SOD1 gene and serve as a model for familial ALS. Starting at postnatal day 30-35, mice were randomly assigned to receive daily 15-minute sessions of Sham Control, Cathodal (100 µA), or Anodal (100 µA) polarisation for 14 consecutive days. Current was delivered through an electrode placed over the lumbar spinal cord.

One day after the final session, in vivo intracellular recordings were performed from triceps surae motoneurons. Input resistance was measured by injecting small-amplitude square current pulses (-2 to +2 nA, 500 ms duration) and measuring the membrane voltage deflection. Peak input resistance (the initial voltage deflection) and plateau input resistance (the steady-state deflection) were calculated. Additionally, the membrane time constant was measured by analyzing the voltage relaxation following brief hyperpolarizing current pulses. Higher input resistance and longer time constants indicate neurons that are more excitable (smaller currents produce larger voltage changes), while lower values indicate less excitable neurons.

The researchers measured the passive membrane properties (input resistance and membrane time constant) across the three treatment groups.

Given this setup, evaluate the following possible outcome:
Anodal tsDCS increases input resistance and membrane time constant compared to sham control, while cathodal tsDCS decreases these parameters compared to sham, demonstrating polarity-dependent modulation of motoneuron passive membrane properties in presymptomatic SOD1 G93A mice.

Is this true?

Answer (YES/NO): NO